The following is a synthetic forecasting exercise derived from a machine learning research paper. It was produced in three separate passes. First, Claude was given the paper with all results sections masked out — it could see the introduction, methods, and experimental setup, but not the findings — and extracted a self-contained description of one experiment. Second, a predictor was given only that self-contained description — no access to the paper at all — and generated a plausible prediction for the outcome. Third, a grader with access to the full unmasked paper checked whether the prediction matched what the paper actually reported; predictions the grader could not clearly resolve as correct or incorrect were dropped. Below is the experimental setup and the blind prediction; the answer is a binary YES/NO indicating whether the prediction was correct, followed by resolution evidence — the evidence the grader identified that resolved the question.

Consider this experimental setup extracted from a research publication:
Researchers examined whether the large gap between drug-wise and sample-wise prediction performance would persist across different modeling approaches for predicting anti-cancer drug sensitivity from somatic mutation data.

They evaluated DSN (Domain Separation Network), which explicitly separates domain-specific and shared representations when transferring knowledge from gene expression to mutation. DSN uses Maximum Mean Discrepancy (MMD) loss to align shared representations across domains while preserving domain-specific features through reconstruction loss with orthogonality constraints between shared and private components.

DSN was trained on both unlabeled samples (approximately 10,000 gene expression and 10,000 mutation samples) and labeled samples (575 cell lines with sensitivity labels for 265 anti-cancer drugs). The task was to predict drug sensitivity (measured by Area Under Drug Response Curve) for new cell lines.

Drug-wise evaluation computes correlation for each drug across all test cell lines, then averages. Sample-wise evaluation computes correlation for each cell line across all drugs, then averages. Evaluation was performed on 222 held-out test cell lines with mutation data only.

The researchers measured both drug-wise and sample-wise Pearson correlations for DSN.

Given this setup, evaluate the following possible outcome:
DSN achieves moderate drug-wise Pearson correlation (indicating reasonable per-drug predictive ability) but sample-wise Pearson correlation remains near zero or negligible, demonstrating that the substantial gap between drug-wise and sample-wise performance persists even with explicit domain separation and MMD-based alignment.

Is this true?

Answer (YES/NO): NO